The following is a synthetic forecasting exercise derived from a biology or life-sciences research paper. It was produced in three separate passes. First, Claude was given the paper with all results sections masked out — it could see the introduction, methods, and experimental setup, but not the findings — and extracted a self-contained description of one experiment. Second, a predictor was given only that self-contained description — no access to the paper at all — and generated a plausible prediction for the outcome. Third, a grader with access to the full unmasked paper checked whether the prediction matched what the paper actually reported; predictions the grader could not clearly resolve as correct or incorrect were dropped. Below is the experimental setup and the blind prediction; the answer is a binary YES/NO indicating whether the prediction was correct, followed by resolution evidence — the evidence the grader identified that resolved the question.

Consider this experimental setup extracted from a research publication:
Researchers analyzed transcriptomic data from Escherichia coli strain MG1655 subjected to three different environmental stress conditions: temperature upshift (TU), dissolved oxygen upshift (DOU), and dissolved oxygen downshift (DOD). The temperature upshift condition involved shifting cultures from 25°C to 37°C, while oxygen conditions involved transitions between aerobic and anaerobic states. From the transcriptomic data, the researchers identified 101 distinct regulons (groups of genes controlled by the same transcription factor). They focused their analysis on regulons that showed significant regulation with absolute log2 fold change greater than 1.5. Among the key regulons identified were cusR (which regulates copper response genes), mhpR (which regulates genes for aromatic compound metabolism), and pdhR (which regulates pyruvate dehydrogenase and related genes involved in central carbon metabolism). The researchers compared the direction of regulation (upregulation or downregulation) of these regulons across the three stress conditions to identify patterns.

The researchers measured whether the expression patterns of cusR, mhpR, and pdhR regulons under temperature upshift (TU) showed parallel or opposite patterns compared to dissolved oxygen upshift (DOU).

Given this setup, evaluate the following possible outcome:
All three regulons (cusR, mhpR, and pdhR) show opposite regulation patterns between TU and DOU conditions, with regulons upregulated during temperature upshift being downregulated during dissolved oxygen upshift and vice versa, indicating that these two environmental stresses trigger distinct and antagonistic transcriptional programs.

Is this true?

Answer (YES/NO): YES